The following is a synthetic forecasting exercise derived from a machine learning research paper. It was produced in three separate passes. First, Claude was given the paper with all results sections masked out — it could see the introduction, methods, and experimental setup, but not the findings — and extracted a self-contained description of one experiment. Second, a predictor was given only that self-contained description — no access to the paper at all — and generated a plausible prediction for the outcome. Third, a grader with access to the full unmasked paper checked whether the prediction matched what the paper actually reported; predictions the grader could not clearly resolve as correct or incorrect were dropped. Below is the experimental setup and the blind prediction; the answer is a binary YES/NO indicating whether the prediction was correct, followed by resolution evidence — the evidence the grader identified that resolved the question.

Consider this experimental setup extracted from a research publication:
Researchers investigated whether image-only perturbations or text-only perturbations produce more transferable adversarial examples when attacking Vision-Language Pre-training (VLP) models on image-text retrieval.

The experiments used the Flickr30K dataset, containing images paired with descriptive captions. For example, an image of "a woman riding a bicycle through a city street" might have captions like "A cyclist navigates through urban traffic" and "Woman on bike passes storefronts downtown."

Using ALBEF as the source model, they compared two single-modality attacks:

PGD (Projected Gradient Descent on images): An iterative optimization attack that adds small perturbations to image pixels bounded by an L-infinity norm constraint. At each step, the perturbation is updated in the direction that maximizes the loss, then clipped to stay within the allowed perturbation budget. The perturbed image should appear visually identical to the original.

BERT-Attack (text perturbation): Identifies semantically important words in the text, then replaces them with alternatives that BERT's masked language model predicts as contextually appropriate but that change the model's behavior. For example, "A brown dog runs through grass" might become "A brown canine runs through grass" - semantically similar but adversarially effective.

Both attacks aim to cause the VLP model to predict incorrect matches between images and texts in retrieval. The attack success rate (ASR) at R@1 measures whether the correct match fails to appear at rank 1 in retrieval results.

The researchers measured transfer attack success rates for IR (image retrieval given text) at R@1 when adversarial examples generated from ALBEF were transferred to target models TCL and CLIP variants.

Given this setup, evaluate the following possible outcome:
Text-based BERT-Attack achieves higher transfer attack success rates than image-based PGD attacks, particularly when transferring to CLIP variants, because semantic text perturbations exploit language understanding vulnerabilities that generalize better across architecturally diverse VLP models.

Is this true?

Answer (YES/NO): YES